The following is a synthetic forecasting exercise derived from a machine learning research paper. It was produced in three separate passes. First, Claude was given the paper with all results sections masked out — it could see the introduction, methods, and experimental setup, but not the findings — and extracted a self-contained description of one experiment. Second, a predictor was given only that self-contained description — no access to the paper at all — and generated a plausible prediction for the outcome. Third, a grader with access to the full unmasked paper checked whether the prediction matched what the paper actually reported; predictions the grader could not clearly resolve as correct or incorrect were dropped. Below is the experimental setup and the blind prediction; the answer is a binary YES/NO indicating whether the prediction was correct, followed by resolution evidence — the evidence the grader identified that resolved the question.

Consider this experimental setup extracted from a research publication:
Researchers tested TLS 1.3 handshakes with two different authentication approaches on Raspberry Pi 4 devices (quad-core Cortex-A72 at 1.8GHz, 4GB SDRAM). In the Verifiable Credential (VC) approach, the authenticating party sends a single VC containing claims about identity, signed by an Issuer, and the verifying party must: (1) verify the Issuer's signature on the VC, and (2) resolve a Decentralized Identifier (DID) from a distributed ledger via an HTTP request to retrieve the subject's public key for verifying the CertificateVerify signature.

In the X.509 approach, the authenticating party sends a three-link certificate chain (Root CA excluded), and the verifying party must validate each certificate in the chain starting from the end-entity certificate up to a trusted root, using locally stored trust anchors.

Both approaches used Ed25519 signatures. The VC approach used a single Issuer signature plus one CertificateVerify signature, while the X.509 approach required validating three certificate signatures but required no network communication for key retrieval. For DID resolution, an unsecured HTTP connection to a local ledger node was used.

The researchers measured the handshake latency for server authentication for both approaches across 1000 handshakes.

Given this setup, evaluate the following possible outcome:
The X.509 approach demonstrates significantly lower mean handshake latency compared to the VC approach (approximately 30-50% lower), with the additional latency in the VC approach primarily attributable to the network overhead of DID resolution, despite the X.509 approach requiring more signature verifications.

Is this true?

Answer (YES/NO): YES